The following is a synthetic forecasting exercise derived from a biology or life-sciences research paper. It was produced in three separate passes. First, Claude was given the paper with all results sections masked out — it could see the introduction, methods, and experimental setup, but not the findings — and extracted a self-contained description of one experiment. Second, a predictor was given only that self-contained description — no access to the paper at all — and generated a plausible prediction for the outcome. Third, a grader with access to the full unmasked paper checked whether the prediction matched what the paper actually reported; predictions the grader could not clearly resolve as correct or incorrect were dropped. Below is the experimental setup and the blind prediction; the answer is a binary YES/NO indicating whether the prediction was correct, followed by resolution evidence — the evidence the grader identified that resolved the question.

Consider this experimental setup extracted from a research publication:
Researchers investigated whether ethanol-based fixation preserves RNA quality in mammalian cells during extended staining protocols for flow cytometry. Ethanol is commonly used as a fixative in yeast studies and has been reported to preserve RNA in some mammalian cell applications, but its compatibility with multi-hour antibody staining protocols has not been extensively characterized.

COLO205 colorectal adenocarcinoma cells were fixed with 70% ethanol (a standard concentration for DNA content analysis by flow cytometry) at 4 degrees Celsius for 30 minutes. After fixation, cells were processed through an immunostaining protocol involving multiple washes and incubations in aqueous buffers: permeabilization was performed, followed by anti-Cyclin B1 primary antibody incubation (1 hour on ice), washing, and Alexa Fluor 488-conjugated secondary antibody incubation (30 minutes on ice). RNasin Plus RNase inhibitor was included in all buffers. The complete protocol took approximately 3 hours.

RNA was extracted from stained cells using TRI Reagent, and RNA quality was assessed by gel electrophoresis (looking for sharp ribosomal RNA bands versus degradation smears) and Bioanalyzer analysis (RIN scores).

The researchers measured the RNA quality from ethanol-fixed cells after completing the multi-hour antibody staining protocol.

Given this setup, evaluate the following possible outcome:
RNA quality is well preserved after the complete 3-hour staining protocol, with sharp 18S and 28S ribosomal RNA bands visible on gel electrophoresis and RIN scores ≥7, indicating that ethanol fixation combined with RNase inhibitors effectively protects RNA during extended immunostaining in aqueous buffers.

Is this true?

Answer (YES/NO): NO